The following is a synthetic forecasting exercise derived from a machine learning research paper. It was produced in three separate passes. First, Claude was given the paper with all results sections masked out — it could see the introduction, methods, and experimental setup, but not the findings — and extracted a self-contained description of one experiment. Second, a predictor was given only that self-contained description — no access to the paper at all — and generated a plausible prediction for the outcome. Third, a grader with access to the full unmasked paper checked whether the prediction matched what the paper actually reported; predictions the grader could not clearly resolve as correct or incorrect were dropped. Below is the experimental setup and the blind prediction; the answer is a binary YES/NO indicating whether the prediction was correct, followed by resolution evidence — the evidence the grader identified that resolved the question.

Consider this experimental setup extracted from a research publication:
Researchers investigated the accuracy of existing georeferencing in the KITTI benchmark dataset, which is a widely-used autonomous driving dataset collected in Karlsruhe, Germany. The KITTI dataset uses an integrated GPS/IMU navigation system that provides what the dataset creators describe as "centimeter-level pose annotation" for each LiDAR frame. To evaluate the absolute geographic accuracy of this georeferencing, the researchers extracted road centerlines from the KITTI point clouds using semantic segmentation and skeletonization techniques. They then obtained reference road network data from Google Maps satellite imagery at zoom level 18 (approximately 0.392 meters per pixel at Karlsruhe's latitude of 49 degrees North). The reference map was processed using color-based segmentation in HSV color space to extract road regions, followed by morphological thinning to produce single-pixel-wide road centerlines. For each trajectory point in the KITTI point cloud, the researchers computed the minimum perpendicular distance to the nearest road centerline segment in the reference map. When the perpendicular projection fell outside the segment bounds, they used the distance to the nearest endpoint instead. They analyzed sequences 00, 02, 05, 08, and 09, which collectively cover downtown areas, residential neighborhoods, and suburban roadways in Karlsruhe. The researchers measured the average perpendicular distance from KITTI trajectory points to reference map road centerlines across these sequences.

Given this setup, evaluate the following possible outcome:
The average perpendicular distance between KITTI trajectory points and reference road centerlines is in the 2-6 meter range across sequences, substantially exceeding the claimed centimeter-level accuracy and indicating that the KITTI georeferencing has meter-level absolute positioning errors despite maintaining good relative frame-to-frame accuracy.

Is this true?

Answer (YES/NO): NO